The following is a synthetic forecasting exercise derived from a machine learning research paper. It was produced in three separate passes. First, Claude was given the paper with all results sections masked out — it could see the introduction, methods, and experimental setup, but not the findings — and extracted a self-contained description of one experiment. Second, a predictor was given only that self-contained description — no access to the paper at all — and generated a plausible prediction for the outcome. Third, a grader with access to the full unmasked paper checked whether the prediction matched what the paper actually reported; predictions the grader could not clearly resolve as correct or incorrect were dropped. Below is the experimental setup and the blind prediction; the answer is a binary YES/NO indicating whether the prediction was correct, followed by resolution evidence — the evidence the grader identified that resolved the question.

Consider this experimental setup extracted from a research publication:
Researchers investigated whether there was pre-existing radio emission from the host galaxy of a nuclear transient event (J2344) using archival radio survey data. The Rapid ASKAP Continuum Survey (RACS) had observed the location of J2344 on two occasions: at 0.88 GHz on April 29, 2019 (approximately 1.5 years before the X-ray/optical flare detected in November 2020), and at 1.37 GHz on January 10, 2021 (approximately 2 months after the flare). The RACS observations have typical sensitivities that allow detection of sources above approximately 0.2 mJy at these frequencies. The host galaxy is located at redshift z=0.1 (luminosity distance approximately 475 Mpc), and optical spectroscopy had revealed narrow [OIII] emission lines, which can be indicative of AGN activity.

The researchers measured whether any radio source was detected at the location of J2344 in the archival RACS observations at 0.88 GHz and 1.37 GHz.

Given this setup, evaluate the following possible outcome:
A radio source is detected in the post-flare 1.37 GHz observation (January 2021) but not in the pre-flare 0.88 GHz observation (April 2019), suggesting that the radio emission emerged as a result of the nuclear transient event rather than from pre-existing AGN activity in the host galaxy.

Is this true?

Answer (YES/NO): NO